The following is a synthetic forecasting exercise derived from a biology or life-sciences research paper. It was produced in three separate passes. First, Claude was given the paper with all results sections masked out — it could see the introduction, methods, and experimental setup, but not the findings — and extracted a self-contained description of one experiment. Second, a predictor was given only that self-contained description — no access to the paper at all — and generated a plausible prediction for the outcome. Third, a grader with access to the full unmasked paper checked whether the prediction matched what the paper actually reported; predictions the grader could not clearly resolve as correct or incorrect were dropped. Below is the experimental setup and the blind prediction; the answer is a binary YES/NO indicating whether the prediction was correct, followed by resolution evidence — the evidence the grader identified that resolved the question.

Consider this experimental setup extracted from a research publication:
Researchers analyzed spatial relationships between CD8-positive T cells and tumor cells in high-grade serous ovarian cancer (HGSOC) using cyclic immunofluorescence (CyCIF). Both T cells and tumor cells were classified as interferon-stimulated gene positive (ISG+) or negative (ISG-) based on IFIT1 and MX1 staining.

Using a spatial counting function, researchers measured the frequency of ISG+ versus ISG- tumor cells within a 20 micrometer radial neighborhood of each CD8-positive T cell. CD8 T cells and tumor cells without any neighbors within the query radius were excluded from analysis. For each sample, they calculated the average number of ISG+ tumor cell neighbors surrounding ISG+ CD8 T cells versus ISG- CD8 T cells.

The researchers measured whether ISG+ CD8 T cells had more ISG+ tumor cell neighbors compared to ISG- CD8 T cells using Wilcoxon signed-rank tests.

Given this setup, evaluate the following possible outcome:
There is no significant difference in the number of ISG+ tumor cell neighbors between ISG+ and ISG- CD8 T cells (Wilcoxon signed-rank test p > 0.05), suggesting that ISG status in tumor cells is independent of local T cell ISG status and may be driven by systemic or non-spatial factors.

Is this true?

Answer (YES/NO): NO